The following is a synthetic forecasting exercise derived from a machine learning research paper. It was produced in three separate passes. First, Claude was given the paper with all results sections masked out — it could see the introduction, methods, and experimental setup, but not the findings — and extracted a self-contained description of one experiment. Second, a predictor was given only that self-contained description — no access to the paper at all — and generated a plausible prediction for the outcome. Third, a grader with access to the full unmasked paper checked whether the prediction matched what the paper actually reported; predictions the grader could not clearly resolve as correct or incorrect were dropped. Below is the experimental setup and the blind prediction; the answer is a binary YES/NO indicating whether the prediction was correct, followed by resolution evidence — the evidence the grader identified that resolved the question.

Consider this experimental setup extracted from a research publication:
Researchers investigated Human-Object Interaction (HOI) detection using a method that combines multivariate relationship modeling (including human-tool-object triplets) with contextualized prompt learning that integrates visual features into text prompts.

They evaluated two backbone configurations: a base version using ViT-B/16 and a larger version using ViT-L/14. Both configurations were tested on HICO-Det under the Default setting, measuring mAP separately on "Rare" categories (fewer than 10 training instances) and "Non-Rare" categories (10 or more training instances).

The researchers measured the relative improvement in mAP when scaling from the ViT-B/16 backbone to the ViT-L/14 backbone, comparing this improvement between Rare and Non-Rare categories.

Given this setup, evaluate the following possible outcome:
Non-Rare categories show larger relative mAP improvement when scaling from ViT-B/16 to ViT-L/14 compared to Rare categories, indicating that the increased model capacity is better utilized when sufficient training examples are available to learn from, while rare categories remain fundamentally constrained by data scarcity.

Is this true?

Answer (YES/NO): NO